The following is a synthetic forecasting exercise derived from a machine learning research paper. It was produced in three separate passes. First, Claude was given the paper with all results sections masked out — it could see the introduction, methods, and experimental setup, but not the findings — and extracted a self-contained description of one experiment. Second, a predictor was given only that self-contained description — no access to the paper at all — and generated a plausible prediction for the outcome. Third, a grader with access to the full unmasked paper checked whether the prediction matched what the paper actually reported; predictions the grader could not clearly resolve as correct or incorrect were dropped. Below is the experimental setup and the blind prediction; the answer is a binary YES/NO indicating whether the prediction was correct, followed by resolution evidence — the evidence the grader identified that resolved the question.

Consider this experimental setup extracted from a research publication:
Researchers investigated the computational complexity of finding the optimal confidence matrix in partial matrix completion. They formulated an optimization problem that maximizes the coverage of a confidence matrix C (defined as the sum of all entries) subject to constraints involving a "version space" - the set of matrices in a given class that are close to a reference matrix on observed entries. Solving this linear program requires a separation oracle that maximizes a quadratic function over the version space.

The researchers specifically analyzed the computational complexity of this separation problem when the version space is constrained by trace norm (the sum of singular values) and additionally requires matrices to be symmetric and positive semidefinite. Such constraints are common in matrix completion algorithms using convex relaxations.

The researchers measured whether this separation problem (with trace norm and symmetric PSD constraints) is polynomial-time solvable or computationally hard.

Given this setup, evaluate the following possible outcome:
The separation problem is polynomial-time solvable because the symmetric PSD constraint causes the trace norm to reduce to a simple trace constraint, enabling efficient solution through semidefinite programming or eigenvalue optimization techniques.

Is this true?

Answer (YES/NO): NO